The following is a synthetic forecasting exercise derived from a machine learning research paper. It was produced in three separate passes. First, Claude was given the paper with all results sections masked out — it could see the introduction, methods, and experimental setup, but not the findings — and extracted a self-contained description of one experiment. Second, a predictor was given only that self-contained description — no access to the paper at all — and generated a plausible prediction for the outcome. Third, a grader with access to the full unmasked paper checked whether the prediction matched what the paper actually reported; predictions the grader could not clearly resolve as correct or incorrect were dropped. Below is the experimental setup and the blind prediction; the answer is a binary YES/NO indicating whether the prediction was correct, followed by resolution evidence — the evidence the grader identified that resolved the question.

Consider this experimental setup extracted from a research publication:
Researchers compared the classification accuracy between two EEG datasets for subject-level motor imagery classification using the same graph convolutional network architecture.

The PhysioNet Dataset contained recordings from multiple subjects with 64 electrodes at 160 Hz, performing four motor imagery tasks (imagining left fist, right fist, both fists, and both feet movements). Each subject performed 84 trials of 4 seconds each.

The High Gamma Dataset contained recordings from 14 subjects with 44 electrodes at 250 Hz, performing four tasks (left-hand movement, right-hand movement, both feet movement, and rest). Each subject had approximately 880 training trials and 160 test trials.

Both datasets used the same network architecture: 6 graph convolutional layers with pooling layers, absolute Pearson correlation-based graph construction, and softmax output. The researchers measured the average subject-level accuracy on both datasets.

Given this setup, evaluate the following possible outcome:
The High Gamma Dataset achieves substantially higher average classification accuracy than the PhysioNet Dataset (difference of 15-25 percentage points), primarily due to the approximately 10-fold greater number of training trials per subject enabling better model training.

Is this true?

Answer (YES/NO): NO